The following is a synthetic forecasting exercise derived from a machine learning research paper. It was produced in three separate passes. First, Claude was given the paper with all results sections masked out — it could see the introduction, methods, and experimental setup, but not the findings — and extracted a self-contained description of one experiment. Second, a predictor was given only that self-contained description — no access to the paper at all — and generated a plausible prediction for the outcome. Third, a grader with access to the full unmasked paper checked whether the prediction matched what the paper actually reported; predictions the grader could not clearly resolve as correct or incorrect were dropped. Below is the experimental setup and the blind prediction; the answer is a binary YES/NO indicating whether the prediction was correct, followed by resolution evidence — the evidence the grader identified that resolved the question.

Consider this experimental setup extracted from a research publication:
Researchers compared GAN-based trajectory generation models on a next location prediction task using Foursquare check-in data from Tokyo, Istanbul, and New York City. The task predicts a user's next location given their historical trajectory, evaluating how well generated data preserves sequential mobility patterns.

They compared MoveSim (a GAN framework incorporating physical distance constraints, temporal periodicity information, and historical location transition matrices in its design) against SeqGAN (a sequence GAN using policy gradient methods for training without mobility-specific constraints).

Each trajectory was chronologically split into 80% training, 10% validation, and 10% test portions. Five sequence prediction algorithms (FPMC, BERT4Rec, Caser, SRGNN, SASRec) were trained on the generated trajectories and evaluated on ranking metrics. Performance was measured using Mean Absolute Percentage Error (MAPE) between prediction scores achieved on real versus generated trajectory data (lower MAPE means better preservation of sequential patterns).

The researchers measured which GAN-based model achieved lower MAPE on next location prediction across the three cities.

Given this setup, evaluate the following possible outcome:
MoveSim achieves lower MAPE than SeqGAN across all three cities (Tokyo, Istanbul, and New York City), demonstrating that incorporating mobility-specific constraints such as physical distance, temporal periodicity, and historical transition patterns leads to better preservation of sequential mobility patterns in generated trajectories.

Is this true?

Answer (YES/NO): NO